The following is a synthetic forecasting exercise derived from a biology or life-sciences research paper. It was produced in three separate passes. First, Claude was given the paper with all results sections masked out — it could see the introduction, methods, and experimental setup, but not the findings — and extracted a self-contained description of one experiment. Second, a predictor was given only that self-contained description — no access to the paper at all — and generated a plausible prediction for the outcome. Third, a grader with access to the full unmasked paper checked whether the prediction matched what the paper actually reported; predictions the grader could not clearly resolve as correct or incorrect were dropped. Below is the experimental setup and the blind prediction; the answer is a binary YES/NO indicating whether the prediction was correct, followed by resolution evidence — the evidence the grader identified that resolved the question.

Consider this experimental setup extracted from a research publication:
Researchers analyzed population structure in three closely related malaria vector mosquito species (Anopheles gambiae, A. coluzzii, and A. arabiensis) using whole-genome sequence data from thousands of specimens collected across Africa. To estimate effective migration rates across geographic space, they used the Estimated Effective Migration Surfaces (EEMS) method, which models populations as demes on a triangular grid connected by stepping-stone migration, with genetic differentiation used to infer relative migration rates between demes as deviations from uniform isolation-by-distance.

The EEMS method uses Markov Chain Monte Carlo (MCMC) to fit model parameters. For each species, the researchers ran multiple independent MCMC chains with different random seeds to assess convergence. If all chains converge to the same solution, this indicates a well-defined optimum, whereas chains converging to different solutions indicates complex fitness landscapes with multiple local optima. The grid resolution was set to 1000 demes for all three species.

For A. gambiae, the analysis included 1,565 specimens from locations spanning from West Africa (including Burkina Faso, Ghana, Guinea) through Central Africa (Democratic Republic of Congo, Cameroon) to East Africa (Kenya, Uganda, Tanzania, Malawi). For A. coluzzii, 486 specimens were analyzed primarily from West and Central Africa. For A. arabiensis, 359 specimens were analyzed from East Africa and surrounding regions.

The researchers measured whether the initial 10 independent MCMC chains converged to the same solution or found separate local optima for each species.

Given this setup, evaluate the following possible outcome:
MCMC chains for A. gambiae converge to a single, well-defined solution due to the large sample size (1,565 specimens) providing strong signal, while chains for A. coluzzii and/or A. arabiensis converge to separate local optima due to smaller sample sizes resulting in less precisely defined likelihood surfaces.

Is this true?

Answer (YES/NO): NO